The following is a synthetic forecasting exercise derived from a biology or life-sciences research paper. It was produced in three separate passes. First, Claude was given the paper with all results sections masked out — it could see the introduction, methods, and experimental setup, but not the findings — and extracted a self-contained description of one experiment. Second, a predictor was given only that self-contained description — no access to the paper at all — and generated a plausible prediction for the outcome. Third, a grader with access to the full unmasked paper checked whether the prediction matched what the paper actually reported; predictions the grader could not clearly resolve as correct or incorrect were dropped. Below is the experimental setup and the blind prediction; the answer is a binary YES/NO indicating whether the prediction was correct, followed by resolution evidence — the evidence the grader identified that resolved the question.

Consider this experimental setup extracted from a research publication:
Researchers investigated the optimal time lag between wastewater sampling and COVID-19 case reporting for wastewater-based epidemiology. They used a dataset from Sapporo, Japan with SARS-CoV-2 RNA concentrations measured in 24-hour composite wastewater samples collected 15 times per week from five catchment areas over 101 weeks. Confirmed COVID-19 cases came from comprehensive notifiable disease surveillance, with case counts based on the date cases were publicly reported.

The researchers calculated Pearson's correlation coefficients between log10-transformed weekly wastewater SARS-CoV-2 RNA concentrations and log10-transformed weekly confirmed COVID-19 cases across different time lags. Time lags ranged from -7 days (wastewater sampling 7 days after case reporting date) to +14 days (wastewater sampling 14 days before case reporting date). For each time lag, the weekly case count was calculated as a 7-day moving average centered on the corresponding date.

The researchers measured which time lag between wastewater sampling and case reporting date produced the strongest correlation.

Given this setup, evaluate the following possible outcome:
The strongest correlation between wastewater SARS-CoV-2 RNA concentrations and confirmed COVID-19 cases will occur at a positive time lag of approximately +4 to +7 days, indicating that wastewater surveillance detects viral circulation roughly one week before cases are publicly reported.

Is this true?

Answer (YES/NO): NO